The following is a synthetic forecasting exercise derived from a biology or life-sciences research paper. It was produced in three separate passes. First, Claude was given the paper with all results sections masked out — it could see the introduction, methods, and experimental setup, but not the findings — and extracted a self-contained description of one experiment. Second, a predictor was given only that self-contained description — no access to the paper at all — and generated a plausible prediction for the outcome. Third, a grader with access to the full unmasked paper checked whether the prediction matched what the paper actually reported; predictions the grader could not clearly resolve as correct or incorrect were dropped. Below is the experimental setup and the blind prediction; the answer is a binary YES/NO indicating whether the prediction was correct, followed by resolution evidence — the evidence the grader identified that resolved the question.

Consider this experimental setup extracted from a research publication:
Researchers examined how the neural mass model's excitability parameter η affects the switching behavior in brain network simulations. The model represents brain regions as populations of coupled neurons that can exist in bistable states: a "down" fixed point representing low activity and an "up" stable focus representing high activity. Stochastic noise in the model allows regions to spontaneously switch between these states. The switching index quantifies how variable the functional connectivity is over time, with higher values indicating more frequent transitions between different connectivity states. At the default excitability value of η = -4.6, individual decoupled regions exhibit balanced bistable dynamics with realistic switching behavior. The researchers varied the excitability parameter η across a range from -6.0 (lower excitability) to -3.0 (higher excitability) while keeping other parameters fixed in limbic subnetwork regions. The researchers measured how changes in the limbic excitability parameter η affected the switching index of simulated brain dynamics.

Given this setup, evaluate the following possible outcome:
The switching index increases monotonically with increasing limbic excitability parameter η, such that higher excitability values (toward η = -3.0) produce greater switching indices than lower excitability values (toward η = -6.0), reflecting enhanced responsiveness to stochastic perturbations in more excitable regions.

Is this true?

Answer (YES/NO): NO